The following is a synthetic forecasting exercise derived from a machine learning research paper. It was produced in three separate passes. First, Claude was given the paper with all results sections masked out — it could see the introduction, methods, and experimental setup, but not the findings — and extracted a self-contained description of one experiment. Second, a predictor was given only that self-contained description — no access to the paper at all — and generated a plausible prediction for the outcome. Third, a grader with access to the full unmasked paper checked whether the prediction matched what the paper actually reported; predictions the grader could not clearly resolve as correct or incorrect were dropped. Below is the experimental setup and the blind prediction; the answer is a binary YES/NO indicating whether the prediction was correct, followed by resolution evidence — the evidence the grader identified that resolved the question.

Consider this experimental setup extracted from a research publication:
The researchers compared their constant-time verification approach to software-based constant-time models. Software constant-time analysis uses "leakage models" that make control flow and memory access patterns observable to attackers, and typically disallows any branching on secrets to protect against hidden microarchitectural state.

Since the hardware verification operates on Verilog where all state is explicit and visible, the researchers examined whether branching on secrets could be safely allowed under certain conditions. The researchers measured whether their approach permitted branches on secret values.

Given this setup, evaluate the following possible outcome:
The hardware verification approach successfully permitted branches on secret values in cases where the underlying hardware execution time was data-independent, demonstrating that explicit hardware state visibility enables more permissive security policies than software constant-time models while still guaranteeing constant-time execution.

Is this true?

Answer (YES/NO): YES